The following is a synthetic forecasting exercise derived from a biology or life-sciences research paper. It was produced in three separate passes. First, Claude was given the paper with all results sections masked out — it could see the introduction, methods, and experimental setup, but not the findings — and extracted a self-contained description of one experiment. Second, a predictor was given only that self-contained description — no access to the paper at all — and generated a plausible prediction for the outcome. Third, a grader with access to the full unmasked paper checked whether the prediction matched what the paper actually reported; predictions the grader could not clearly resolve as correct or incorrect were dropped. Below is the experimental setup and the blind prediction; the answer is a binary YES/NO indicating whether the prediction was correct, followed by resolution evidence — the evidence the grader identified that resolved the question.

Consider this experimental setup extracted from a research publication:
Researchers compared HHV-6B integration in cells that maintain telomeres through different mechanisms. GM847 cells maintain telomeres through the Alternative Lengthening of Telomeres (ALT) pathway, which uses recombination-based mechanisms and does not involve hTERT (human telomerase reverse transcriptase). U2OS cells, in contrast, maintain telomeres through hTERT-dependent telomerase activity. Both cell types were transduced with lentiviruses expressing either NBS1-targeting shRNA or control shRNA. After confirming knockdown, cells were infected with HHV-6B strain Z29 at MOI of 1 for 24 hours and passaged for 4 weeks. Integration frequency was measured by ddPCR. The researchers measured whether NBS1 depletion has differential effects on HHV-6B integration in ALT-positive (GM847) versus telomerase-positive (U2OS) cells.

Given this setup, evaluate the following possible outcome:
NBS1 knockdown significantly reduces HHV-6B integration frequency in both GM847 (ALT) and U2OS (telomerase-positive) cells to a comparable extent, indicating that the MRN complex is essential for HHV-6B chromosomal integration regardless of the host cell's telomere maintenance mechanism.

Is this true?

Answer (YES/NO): NO